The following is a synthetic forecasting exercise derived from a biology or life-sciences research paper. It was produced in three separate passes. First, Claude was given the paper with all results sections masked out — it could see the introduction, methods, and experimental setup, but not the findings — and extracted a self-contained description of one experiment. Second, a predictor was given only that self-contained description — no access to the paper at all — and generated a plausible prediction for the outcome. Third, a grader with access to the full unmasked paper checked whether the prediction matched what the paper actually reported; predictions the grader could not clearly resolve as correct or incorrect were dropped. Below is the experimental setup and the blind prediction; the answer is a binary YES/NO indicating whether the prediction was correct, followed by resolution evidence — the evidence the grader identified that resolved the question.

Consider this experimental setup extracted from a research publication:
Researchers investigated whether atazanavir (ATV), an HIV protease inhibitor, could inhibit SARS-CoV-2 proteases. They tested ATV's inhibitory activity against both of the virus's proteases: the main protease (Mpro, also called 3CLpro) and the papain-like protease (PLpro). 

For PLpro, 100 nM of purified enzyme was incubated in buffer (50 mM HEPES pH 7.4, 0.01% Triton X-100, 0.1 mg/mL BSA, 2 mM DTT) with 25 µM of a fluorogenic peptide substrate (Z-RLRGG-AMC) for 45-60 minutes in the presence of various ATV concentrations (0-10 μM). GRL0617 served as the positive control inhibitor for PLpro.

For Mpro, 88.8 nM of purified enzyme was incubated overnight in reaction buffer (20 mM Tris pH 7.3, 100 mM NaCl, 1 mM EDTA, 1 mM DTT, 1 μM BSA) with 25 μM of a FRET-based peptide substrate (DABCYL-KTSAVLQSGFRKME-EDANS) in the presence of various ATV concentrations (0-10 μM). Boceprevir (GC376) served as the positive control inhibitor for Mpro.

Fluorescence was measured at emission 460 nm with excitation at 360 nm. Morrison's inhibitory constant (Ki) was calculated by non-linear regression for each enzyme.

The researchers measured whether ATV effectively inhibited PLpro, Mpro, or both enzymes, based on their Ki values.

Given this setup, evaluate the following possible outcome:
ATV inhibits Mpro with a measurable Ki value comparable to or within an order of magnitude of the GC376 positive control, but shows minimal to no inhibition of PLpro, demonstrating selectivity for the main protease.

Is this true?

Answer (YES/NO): YES